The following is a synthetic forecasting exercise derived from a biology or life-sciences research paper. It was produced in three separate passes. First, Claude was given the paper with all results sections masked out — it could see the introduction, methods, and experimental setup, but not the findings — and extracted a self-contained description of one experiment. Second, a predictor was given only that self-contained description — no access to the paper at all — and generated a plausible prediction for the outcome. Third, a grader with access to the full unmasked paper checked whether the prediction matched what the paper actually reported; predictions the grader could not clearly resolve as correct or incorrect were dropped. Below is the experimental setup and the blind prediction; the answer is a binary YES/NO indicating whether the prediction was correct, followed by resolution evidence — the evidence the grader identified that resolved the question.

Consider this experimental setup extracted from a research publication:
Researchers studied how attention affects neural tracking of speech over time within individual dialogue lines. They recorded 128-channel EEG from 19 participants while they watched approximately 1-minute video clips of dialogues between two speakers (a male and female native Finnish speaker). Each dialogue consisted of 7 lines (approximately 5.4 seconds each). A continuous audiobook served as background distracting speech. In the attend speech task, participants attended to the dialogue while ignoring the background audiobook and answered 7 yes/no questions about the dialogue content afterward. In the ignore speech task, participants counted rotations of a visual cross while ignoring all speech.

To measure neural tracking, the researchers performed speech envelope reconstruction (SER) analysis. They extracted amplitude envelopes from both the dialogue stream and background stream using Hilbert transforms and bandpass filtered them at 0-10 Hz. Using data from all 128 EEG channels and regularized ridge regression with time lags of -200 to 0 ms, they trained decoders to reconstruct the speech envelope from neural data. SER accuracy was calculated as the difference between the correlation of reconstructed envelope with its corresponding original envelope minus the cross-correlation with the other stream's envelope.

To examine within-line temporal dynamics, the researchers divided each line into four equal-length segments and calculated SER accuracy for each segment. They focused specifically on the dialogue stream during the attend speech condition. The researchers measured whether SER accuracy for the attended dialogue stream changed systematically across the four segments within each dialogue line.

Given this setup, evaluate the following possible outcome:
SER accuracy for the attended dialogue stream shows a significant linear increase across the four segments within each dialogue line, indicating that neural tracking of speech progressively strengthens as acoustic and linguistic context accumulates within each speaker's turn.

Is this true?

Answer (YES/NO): NO